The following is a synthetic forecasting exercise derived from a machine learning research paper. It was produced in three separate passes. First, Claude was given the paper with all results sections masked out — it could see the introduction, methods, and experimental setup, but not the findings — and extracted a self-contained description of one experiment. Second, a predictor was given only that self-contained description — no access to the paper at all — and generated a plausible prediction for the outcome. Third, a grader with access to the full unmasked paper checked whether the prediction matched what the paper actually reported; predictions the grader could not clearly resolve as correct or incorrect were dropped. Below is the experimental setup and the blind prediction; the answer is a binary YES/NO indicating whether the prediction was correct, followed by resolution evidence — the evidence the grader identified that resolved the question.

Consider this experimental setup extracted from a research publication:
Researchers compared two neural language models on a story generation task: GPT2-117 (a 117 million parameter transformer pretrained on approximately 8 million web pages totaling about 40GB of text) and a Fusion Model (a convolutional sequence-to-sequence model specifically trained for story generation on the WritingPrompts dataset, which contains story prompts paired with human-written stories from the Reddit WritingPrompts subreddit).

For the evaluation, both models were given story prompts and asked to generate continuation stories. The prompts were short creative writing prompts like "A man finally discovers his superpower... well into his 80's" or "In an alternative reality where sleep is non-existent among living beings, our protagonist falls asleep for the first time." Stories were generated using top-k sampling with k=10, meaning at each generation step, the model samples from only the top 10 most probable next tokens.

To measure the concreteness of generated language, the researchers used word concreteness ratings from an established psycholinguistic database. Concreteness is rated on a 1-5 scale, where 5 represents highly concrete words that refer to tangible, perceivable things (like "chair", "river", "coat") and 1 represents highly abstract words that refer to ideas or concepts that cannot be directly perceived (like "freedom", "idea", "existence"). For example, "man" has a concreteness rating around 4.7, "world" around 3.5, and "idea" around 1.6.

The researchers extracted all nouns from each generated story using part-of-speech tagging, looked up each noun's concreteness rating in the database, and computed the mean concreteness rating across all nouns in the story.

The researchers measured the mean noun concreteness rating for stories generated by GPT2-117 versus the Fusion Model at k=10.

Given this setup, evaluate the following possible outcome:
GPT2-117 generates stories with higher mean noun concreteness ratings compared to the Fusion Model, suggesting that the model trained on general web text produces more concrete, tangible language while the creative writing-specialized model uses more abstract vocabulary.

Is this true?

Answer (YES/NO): YES